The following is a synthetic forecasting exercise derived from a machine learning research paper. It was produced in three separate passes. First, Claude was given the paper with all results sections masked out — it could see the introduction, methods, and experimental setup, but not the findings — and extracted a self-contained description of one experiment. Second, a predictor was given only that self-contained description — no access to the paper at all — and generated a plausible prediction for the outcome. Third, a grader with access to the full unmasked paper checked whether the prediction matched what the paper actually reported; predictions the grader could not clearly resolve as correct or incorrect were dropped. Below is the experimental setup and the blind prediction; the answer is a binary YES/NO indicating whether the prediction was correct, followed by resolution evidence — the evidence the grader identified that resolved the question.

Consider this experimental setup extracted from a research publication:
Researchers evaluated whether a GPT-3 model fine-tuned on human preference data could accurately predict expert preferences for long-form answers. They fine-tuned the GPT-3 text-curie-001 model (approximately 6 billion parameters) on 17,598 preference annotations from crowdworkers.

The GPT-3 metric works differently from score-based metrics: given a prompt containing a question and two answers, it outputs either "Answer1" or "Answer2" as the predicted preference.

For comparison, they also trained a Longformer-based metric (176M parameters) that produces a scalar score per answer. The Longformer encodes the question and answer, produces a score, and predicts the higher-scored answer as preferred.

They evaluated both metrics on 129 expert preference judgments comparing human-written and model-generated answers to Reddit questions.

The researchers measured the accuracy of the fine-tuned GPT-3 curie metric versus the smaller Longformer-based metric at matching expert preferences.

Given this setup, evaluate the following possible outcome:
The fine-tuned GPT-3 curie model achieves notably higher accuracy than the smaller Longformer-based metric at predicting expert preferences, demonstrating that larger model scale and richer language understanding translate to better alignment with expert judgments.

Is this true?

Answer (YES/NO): NO